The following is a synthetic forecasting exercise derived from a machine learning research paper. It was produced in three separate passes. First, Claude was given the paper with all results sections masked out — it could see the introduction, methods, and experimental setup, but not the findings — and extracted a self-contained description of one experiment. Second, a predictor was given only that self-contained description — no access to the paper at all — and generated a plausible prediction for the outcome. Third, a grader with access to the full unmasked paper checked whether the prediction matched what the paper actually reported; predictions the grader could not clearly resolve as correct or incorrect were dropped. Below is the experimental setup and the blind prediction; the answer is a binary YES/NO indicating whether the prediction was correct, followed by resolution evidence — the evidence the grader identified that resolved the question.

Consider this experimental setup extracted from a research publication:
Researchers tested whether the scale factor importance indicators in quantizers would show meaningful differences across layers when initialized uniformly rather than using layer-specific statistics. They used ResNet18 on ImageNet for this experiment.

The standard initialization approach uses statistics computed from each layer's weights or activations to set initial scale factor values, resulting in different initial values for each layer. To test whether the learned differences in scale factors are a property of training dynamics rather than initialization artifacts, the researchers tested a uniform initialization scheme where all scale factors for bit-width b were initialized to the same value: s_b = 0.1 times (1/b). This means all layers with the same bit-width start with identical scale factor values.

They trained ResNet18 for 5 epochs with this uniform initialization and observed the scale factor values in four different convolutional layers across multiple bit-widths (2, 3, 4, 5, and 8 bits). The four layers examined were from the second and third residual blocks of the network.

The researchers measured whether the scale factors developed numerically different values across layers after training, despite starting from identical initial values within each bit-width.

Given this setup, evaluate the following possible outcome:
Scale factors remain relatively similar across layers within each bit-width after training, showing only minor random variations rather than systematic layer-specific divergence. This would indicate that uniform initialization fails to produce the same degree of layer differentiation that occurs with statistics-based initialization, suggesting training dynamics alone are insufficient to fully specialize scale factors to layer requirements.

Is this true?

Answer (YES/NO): NO